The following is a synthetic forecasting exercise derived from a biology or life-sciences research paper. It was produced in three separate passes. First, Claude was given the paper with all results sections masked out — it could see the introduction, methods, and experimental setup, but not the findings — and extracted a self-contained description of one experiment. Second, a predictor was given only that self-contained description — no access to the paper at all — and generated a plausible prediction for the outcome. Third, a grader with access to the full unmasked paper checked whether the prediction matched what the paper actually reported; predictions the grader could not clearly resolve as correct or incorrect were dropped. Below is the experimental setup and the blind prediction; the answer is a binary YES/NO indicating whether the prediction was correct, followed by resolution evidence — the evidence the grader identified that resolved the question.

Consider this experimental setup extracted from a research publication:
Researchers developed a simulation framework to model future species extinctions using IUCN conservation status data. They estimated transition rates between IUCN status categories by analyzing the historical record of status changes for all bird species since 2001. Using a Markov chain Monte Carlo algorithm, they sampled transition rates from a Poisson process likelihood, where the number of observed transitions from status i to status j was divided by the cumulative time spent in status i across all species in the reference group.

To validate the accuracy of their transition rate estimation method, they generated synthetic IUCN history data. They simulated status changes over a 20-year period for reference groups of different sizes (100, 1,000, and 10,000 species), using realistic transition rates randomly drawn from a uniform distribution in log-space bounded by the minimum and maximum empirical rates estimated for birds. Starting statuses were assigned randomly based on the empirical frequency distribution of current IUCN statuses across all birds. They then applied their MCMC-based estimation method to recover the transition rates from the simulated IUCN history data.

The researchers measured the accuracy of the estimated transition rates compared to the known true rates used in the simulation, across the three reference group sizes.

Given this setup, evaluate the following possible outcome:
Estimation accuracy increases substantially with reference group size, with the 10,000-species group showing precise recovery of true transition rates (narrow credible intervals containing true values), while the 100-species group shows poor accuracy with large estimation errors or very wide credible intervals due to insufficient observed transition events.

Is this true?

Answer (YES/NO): YES